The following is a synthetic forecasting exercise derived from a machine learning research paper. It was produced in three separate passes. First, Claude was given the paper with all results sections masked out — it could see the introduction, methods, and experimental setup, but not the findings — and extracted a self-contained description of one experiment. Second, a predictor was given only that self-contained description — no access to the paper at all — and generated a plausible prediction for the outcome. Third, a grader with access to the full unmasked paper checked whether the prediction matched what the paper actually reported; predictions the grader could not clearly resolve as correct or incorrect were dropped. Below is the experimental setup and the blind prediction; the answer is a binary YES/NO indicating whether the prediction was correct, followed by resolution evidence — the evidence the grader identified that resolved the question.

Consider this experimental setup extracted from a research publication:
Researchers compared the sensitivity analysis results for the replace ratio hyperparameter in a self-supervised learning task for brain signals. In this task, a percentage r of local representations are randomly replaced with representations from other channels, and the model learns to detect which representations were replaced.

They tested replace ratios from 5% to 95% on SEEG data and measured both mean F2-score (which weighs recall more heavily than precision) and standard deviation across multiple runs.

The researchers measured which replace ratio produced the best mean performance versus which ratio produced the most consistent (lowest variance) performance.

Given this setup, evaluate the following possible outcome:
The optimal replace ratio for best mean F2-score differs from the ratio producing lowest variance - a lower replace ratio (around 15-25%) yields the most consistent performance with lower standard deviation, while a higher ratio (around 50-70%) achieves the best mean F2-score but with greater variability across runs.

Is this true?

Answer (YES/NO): NO